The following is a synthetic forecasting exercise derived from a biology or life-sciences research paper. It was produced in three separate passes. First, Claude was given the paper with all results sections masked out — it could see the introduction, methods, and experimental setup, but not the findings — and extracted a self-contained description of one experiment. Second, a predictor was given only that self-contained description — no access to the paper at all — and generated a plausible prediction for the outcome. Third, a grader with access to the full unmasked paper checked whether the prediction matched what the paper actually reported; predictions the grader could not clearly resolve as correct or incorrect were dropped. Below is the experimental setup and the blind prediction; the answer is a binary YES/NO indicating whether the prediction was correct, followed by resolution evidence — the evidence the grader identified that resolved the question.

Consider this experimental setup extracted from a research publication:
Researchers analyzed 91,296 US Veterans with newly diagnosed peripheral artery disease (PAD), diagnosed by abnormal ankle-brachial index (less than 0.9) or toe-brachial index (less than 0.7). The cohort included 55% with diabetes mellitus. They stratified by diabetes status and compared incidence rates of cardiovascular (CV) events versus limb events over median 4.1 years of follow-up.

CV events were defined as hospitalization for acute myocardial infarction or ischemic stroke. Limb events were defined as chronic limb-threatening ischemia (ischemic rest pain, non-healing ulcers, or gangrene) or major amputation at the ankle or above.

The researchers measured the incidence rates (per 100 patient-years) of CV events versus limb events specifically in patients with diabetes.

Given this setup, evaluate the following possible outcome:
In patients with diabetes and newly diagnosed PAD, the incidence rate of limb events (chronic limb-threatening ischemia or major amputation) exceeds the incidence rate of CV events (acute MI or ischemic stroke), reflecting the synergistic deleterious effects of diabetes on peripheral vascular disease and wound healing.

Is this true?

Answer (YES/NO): YES